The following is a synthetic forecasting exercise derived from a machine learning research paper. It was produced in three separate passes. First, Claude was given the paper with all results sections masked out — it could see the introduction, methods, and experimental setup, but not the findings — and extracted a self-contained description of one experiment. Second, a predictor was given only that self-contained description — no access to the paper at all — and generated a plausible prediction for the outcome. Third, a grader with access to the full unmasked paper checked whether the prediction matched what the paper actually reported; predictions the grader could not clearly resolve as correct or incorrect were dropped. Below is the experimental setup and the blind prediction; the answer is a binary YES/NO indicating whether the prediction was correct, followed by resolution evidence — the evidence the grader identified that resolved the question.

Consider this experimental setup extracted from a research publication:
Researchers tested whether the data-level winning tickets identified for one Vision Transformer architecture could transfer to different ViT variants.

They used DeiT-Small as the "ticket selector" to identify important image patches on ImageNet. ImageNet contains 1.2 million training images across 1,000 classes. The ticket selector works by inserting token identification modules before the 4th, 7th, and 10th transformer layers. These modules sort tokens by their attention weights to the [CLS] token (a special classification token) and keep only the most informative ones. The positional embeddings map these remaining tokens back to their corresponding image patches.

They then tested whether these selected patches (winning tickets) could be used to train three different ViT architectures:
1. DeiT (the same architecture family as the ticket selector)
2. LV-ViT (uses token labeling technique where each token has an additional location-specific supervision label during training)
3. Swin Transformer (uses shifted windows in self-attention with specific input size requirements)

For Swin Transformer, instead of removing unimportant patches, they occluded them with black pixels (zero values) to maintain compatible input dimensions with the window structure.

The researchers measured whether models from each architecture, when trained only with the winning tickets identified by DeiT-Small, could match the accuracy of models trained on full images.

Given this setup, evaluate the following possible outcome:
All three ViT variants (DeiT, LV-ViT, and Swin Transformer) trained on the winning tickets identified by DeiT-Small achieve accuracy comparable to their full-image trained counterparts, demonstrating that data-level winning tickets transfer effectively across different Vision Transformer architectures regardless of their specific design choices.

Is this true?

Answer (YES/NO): NO